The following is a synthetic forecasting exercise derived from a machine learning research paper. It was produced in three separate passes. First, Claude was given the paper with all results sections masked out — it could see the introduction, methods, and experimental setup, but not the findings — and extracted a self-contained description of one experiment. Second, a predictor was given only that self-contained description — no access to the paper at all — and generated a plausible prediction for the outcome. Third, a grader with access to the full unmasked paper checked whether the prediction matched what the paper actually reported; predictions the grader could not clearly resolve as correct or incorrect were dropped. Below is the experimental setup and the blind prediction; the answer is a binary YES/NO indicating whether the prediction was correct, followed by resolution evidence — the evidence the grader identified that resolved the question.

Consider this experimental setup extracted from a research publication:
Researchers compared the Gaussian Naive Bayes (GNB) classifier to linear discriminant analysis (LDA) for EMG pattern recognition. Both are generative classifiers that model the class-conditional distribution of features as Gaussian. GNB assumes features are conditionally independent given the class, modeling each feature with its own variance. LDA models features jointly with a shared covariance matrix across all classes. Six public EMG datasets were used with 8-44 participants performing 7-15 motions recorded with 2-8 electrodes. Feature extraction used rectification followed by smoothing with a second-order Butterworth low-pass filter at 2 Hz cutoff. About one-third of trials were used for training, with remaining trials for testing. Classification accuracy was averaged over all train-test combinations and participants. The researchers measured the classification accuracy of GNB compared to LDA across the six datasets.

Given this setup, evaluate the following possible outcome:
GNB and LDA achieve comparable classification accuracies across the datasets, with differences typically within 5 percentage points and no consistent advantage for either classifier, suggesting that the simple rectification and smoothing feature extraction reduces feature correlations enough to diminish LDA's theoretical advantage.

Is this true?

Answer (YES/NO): NO